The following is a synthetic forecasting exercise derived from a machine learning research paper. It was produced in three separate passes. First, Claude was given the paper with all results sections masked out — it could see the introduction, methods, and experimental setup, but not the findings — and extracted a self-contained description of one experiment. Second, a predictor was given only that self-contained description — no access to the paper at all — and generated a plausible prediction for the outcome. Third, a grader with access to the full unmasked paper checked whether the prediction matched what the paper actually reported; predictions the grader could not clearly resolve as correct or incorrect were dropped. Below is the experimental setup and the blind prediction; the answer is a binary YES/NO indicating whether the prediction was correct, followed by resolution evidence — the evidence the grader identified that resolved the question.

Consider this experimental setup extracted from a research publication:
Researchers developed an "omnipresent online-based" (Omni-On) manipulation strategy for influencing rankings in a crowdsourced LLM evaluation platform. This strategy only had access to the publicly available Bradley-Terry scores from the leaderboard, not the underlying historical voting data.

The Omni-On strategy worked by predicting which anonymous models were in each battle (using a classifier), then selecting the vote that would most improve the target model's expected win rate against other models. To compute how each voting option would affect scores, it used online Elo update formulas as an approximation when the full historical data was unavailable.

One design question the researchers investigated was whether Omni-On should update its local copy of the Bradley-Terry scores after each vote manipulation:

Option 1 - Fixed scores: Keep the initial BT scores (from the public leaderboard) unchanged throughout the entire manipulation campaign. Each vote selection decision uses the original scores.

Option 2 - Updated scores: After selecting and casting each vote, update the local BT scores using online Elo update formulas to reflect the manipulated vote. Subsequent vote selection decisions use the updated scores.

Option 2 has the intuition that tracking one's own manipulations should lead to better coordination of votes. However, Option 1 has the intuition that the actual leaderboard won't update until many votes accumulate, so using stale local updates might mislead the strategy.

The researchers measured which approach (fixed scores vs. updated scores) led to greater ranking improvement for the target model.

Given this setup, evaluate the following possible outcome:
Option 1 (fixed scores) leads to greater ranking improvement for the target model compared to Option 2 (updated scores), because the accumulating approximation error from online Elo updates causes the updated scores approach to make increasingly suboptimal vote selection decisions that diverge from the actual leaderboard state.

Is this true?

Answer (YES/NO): YES